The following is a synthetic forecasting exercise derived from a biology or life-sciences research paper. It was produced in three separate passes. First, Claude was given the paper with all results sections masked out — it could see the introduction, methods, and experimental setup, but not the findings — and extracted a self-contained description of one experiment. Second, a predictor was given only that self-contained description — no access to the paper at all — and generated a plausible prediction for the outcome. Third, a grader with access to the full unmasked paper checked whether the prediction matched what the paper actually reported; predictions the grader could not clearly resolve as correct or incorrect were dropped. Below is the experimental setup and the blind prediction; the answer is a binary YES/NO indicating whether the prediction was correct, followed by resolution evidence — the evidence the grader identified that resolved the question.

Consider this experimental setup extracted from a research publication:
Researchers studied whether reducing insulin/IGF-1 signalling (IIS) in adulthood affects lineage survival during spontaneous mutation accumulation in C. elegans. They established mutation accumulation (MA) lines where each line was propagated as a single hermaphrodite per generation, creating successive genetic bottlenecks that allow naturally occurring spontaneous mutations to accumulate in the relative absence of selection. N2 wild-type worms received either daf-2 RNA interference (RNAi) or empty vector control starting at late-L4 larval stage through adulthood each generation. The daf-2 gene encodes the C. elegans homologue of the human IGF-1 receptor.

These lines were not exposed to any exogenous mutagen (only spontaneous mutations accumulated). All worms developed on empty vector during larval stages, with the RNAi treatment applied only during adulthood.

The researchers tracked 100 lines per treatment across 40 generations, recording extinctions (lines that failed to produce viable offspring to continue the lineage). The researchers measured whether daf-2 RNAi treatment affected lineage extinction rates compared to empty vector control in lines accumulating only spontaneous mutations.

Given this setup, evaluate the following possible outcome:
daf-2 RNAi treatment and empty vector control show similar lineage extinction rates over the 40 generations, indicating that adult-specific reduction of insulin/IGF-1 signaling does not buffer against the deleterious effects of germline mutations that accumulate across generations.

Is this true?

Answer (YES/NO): NO